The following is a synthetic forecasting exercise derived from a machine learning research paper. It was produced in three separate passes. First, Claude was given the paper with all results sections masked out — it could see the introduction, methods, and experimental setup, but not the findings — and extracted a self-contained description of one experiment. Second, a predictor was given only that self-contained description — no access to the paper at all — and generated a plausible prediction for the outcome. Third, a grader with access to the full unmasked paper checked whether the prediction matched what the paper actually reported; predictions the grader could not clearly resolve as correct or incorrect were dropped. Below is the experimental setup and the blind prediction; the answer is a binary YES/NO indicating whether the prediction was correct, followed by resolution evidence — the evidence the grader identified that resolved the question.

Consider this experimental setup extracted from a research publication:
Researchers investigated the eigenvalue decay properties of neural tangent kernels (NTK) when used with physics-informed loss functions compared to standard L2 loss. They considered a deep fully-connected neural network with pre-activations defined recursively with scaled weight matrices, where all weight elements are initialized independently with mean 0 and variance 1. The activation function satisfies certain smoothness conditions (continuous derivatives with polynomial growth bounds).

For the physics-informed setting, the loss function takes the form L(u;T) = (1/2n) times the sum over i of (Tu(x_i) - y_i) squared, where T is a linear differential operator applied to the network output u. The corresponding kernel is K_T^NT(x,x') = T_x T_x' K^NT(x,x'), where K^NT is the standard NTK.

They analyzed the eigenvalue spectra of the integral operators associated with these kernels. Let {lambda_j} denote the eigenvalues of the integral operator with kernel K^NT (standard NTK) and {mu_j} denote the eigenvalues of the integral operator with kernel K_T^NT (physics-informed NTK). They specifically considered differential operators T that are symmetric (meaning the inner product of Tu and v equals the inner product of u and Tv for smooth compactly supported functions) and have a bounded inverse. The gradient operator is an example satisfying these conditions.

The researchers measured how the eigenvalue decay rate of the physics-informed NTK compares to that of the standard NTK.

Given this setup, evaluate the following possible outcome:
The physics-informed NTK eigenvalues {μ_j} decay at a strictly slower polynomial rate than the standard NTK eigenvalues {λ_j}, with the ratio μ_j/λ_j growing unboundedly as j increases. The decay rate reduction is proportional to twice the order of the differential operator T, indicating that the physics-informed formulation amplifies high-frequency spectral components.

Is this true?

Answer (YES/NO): NO